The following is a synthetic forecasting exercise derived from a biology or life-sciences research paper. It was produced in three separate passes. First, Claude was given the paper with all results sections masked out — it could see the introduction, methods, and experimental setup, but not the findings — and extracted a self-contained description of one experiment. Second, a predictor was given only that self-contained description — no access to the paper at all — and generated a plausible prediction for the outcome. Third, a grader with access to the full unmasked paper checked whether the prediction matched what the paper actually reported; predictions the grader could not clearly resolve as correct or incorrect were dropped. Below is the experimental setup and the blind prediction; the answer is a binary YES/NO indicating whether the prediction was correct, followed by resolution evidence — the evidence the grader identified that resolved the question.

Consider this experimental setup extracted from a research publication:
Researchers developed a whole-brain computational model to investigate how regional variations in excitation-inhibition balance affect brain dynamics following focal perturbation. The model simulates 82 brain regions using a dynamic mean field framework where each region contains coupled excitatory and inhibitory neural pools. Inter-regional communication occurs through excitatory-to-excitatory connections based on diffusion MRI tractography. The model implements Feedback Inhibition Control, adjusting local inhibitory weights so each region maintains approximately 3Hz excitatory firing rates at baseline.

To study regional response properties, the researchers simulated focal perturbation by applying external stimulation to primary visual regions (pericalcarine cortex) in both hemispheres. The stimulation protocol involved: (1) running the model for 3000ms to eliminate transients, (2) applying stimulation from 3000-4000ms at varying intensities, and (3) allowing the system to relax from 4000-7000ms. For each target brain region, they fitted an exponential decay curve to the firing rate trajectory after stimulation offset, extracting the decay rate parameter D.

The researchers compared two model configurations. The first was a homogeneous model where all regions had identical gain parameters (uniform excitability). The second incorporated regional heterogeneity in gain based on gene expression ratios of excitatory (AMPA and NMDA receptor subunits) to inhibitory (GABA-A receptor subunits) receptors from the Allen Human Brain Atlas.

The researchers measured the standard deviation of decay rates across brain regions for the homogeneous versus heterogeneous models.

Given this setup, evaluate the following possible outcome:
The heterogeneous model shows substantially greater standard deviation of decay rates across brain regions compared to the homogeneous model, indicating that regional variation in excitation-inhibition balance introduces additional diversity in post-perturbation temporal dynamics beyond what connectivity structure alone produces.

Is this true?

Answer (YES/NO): YES